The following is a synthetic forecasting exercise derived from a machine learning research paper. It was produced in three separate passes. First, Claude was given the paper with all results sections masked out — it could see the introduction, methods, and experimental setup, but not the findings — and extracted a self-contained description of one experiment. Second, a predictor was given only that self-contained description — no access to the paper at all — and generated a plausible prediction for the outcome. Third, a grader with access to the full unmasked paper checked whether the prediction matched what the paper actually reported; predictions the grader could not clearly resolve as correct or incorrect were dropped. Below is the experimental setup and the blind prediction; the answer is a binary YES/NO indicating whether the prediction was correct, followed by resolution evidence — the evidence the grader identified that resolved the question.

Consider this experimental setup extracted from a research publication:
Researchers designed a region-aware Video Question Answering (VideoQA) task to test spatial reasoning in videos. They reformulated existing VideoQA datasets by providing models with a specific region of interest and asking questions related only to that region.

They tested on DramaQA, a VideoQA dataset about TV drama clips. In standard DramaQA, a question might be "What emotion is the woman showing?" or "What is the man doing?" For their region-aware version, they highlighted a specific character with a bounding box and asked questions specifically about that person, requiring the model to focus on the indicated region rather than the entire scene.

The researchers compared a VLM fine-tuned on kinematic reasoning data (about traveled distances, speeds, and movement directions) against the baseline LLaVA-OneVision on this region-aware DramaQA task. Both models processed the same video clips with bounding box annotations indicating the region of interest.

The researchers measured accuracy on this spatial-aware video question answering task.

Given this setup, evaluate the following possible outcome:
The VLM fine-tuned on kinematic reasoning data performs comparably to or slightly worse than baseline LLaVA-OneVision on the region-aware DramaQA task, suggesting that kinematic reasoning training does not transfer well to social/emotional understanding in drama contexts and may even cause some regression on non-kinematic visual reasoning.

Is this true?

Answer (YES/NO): NO